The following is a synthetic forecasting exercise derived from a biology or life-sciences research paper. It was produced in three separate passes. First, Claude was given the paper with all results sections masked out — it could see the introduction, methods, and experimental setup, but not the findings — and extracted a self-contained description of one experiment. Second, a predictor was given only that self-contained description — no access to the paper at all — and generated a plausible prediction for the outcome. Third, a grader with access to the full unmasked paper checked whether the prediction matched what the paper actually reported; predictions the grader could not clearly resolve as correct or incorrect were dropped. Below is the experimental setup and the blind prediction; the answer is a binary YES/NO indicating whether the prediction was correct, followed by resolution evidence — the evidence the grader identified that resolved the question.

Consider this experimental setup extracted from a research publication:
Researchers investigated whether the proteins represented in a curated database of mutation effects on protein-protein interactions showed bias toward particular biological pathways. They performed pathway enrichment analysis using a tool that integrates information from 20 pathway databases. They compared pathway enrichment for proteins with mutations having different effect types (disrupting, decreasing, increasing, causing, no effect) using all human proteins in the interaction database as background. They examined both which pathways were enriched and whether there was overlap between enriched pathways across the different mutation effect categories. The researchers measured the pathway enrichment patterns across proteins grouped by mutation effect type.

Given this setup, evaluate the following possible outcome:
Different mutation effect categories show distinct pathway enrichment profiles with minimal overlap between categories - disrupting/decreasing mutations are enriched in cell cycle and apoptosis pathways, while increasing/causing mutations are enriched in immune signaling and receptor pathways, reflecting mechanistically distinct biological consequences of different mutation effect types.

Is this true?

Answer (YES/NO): NO